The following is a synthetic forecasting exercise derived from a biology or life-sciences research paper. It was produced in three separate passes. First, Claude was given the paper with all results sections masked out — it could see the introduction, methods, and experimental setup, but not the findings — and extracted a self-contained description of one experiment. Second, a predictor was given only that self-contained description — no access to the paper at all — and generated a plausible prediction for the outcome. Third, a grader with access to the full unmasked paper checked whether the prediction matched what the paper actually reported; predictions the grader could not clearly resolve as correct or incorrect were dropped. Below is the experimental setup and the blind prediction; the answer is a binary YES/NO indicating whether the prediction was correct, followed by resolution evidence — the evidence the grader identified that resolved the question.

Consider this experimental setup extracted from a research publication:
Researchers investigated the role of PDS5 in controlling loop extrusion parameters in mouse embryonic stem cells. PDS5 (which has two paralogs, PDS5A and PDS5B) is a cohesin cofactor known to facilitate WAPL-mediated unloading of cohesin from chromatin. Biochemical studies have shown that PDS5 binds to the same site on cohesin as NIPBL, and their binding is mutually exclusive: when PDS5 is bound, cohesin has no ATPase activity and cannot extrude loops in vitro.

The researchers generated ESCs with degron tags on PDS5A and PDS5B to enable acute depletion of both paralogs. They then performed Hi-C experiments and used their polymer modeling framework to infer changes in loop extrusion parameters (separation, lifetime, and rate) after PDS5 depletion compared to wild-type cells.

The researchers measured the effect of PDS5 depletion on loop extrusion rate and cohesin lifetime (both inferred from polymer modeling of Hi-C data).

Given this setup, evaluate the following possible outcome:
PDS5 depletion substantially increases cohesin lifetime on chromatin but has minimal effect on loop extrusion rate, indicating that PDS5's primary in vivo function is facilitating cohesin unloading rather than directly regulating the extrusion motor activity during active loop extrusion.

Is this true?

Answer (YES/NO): NO